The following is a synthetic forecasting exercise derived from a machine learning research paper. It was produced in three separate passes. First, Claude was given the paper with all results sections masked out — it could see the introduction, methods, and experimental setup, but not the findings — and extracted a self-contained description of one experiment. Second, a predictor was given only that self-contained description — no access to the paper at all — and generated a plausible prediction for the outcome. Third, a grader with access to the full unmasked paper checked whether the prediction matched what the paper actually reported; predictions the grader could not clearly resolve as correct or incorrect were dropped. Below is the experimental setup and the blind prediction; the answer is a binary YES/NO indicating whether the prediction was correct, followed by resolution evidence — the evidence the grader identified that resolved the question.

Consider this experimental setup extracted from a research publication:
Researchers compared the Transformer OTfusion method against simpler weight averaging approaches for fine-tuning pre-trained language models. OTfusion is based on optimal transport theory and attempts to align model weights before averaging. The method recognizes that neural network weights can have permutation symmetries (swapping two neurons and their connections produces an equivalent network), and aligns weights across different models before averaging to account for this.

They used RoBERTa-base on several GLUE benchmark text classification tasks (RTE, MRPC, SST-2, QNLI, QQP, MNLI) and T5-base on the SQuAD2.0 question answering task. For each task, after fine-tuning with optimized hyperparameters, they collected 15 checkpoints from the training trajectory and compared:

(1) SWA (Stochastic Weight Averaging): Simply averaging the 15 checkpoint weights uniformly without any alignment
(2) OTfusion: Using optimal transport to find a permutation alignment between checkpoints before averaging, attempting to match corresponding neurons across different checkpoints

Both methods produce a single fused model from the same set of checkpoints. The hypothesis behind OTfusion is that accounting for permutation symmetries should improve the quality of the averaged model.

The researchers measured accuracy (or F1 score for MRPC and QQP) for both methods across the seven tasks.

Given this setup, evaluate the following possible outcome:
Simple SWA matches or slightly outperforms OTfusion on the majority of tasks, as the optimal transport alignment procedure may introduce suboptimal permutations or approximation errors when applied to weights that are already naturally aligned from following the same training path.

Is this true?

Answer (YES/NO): YES